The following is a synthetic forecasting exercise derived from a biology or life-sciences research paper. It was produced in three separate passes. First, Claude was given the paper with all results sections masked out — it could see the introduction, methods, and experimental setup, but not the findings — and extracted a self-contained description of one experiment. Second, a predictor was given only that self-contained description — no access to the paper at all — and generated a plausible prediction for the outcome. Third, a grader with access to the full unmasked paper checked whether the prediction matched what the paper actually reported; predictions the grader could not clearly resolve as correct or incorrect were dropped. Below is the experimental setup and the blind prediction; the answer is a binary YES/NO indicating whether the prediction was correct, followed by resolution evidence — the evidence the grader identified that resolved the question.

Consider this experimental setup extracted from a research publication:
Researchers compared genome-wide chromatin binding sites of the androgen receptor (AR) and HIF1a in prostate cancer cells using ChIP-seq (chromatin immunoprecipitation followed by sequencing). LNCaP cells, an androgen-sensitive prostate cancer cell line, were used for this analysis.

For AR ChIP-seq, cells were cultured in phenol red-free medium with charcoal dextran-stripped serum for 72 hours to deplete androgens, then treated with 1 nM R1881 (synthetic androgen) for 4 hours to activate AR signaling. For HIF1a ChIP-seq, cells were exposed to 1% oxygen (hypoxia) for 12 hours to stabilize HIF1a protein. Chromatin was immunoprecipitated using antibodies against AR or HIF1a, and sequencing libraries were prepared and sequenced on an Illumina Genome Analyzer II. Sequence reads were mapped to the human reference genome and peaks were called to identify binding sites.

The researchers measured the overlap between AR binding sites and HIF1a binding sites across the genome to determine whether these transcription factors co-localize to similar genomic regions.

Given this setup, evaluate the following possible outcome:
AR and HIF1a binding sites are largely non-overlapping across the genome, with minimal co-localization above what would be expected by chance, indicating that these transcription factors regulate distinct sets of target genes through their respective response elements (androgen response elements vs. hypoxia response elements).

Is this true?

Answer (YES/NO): YES